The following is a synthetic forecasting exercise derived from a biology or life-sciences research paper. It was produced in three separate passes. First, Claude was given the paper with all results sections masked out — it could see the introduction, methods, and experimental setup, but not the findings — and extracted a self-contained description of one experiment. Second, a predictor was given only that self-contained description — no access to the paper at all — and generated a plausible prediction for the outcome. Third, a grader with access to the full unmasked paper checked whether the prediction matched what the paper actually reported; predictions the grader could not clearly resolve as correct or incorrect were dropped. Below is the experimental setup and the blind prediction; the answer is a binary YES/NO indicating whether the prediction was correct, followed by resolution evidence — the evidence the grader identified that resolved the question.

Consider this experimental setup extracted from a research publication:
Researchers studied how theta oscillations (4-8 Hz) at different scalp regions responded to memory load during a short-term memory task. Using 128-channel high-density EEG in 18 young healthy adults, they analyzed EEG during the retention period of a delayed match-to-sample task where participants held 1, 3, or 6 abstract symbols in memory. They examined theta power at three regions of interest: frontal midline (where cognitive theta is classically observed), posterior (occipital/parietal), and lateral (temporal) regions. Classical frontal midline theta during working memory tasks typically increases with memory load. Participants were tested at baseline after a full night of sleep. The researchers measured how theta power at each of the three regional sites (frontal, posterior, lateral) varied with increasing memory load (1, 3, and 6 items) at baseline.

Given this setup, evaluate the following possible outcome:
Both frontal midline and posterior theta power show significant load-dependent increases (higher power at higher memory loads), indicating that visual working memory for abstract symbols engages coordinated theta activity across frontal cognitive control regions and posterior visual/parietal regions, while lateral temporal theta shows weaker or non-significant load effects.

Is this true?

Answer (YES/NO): YES